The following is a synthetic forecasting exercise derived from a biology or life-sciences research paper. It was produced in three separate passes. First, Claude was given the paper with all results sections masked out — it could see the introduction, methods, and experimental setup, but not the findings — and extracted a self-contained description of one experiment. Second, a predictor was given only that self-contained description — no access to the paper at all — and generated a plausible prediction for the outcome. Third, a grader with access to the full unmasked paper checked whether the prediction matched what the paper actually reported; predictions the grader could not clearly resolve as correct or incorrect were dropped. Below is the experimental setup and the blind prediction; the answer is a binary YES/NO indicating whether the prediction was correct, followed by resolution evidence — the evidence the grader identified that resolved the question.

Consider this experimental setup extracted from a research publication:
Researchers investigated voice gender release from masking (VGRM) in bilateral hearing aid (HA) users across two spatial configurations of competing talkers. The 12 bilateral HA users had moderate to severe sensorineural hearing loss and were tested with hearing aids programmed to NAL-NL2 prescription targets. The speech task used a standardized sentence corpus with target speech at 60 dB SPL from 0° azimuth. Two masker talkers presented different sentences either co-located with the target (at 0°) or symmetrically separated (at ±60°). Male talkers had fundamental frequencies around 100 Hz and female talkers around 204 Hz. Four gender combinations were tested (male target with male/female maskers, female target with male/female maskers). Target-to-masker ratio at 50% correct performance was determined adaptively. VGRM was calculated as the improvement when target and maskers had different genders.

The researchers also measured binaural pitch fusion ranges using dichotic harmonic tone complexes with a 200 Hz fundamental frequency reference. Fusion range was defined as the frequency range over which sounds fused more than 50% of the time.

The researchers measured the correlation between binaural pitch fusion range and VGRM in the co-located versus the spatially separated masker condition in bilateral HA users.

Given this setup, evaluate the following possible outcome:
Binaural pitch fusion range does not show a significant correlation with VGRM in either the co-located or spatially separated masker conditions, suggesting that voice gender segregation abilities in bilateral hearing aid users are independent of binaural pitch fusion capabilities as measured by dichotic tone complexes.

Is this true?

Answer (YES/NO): NO